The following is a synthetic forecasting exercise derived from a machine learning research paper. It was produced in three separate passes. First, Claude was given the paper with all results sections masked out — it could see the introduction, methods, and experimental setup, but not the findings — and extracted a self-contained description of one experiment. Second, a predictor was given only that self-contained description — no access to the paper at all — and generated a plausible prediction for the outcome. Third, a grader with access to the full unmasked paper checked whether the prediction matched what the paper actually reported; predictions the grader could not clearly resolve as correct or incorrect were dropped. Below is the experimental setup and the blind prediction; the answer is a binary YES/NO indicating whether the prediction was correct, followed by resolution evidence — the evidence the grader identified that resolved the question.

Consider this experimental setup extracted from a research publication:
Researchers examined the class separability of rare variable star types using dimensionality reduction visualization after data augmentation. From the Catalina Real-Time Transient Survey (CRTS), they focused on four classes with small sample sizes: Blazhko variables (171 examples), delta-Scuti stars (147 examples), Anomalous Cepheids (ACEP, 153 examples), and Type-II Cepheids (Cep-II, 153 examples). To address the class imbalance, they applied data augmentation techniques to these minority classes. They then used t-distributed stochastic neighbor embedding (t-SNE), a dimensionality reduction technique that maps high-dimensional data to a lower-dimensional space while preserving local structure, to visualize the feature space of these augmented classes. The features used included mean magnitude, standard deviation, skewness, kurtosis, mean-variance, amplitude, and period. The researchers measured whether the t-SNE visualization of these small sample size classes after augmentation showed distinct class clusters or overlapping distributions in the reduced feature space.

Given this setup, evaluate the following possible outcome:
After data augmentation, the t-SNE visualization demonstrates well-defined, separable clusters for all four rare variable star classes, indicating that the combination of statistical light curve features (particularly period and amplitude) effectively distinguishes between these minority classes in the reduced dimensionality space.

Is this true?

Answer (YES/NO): NO